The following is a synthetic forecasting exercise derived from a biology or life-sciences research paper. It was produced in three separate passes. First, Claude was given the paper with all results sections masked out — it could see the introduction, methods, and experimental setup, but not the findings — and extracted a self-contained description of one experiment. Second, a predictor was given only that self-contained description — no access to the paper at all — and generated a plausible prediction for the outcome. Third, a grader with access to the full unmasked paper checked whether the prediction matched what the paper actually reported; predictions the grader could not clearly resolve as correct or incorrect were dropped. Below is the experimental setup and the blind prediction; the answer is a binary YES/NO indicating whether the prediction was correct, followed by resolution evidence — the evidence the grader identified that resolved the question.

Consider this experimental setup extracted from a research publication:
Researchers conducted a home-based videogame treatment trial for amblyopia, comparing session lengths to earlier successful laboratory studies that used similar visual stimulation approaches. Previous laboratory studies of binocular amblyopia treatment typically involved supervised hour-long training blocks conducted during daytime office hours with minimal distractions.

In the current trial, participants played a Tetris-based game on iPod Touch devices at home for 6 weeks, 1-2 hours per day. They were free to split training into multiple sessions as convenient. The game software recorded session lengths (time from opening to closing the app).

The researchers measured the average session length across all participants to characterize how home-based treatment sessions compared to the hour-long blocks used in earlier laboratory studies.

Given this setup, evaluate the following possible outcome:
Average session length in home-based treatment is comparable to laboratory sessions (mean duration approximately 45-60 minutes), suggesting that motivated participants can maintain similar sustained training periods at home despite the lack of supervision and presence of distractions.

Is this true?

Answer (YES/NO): NO